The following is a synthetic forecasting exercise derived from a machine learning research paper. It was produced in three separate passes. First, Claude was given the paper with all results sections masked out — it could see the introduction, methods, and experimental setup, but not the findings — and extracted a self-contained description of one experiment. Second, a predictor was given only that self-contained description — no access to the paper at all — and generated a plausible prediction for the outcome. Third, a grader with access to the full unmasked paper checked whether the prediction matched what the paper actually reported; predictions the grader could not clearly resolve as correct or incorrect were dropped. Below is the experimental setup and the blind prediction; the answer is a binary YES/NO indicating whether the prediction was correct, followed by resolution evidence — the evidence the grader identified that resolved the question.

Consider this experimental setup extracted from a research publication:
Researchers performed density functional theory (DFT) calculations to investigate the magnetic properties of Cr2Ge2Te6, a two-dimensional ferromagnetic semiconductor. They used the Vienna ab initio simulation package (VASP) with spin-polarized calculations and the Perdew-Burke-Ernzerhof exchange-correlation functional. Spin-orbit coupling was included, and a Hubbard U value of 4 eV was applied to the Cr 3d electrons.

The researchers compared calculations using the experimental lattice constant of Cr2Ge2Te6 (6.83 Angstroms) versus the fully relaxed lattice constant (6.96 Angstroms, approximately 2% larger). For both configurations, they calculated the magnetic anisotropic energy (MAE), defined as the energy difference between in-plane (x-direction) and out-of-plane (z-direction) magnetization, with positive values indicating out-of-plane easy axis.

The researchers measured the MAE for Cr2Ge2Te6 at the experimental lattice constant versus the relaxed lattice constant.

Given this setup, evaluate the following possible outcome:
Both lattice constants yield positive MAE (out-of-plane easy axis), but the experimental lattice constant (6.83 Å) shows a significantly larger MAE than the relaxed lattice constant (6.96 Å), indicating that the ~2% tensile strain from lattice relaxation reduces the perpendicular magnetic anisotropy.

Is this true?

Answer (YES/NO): NO